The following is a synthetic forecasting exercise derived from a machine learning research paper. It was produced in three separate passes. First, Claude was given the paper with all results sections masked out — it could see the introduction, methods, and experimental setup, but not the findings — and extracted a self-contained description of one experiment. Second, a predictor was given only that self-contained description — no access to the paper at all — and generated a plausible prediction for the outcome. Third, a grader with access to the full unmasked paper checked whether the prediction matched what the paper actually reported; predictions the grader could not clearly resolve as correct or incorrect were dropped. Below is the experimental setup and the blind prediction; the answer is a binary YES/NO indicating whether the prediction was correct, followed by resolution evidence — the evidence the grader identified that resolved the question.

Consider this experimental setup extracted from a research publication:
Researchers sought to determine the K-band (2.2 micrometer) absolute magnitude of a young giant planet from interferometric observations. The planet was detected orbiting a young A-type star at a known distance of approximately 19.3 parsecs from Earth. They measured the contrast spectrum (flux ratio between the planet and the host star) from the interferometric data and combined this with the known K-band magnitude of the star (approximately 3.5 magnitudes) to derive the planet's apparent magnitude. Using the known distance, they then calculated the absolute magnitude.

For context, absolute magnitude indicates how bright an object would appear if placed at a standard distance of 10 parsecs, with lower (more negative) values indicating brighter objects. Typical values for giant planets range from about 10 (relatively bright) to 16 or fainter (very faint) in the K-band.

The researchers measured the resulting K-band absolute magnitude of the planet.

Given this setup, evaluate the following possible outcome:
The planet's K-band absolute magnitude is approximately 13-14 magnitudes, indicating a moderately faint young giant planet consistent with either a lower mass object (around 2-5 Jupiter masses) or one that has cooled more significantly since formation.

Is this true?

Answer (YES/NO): NO